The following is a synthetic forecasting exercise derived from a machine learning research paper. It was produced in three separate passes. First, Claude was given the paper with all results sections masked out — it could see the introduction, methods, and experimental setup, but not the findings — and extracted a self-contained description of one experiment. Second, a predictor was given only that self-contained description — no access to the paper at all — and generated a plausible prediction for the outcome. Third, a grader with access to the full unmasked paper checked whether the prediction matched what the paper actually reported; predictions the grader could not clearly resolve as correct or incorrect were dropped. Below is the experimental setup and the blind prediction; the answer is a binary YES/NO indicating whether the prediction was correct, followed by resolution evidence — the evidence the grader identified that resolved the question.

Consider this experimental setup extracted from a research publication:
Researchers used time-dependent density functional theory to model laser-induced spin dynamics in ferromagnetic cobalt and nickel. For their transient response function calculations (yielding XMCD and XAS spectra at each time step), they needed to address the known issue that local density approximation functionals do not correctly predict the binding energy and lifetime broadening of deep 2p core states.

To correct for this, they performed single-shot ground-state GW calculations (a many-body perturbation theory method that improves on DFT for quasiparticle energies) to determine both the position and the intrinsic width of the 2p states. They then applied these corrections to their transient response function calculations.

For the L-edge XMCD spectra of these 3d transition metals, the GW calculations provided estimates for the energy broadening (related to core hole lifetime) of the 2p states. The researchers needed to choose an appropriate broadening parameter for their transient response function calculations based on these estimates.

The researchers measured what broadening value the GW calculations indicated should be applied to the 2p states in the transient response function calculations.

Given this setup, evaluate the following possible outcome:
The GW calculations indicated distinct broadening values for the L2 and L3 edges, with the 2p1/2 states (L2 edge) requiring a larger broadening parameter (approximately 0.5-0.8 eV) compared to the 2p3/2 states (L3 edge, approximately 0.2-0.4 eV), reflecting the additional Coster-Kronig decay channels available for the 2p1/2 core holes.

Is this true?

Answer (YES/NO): NO